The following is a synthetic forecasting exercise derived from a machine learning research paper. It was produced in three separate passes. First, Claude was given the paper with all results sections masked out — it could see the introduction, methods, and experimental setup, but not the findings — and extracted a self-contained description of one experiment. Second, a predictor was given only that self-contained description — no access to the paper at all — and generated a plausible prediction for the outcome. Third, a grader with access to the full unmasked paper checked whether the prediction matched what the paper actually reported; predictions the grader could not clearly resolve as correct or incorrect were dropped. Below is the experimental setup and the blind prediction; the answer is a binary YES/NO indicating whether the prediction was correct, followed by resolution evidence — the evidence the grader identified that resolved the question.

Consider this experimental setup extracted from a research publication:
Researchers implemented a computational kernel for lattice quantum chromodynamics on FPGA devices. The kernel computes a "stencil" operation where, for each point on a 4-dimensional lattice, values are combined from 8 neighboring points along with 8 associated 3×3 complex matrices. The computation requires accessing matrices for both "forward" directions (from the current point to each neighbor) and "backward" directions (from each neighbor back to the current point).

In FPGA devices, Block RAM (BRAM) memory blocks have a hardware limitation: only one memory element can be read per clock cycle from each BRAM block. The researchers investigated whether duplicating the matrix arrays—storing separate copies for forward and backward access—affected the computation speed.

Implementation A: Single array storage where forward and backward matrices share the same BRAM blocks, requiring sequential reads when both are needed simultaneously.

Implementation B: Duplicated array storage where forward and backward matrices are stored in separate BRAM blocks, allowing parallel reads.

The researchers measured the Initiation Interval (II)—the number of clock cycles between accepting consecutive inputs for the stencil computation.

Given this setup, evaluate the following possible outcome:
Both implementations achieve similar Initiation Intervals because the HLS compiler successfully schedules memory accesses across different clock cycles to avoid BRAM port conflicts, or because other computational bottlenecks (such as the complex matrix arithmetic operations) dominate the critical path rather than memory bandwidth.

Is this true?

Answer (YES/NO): NO